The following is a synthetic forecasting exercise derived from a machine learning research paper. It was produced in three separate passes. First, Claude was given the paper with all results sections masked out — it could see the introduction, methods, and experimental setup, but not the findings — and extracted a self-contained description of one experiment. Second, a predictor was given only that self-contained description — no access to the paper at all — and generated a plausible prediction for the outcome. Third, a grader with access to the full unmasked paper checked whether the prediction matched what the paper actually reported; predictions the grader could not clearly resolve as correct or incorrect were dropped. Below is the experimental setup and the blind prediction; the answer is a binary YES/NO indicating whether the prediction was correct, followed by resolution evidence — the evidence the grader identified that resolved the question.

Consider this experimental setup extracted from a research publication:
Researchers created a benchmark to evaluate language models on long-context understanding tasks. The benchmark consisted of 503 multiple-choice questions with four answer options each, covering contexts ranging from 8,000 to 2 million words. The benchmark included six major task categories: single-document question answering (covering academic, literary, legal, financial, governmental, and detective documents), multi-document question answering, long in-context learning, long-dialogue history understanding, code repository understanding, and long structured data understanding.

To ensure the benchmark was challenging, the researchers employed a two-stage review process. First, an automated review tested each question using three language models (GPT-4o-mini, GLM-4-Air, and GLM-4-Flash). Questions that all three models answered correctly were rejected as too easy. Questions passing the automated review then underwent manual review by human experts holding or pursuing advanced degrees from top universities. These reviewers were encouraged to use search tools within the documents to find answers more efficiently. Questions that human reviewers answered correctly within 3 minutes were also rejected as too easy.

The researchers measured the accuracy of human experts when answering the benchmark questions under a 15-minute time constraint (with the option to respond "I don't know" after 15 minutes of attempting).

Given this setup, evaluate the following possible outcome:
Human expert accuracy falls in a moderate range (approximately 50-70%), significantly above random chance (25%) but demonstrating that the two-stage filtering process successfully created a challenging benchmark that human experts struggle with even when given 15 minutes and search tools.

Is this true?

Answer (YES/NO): YES